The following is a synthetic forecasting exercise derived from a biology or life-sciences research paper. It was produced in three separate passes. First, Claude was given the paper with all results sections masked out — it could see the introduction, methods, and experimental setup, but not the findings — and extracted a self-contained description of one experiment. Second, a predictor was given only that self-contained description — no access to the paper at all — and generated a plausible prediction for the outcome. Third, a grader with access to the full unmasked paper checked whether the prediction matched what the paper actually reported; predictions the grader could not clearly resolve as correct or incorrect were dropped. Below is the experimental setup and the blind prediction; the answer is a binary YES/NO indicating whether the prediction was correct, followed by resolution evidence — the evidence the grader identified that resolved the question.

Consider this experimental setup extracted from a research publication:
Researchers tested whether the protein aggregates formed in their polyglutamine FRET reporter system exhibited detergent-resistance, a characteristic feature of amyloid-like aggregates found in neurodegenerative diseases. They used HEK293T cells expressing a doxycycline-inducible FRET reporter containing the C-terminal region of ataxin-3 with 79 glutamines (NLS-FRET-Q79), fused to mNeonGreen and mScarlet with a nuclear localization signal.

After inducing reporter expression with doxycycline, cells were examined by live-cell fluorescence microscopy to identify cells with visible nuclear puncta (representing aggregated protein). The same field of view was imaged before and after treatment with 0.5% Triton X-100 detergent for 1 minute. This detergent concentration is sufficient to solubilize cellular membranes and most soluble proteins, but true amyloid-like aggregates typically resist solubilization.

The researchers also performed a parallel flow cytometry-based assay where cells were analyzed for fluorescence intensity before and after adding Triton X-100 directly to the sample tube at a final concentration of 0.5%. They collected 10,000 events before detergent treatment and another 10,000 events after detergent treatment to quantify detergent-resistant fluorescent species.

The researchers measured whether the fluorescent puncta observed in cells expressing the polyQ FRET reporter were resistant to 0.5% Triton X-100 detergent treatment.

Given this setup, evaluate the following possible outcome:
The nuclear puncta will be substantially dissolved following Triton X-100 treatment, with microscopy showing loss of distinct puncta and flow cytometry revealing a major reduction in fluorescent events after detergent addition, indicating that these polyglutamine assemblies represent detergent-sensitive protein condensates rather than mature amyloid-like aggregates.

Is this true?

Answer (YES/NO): NO